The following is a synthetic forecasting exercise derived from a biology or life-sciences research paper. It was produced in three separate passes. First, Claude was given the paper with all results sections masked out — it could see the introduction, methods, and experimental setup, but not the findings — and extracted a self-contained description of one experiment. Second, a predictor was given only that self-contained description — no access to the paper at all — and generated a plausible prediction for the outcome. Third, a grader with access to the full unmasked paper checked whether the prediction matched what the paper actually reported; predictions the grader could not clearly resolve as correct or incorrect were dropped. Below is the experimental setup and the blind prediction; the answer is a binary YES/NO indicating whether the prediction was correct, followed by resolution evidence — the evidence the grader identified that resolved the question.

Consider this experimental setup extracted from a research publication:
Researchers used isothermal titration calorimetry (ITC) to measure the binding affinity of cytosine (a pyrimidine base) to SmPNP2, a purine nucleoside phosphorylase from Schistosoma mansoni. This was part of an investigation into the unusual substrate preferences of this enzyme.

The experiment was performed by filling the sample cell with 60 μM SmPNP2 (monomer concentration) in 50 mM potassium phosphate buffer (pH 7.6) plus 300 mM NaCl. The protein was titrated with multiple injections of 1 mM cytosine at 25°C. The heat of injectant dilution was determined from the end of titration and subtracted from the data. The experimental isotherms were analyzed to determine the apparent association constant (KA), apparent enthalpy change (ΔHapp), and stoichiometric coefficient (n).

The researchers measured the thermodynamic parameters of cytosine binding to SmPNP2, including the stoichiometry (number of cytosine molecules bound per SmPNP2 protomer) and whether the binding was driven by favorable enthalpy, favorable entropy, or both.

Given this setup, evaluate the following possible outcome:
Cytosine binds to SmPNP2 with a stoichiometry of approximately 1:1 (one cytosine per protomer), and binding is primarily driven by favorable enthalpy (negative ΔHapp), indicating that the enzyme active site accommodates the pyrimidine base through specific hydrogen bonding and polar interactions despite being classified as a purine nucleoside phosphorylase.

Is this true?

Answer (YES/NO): NO